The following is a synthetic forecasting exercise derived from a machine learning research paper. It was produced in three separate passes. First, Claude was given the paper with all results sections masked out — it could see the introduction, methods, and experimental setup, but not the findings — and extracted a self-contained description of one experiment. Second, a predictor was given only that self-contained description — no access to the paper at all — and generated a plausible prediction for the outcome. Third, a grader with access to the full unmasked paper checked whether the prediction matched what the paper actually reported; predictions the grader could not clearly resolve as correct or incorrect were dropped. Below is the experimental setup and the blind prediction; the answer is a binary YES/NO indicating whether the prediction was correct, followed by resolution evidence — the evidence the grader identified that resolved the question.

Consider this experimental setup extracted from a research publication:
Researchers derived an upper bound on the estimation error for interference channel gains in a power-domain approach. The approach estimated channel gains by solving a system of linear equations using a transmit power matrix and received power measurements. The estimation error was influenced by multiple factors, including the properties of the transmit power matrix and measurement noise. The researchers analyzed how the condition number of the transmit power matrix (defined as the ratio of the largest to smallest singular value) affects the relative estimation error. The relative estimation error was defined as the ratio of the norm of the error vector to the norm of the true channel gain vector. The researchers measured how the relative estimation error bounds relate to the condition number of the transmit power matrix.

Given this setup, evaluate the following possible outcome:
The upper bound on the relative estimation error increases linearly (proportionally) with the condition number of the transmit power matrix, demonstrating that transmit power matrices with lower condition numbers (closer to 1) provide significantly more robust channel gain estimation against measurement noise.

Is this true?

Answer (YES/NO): YES